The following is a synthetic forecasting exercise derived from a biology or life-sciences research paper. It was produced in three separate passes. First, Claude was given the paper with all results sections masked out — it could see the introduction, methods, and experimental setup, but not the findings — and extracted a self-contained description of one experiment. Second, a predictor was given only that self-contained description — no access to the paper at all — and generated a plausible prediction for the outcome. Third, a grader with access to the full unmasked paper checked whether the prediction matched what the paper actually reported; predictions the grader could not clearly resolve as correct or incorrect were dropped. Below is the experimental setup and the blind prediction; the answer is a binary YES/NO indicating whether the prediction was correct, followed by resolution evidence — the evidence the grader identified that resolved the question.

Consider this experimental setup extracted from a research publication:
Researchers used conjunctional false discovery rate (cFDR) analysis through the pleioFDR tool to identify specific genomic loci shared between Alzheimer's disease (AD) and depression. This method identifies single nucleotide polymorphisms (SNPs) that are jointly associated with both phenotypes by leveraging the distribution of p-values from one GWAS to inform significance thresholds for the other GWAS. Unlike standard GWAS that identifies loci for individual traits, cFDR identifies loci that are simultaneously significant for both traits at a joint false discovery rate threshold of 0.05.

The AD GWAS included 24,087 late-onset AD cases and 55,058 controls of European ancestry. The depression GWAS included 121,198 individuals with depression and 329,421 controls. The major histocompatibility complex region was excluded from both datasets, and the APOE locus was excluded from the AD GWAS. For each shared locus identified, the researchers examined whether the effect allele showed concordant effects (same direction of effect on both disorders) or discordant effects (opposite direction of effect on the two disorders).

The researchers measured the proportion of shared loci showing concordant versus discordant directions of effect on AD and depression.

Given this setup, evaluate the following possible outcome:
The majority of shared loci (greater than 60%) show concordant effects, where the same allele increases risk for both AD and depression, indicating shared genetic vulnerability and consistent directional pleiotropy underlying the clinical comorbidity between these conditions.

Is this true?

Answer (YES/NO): NO